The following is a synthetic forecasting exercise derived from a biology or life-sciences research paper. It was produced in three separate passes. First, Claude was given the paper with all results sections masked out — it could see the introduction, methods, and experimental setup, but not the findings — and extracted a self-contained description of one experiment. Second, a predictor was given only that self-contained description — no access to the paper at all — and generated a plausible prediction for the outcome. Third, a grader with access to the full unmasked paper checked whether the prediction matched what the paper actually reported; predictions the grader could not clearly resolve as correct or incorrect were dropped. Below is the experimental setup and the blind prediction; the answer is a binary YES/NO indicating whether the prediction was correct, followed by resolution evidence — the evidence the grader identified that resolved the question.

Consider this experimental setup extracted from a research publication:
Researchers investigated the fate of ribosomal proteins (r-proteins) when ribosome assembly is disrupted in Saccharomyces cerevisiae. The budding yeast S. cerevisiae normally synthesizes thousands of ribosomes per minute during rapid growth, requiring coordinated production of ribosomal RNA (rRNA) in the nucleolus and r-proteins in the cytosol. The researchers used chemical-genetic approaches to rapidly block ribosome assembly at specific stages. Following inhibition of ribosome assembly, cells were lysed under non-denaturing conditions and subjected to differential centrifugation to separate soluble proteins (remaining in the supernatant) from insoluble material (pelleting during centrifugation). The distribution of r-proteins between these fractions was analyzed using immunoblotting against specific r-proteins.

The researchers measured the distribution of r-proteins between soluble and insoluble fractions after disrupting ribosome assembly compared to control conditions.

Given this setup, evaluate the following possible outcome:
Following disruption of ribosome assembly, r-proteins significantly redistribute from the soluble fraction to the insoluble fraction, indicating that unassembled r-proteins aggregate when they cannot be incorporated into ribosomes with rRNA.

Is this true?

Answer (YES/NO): YES